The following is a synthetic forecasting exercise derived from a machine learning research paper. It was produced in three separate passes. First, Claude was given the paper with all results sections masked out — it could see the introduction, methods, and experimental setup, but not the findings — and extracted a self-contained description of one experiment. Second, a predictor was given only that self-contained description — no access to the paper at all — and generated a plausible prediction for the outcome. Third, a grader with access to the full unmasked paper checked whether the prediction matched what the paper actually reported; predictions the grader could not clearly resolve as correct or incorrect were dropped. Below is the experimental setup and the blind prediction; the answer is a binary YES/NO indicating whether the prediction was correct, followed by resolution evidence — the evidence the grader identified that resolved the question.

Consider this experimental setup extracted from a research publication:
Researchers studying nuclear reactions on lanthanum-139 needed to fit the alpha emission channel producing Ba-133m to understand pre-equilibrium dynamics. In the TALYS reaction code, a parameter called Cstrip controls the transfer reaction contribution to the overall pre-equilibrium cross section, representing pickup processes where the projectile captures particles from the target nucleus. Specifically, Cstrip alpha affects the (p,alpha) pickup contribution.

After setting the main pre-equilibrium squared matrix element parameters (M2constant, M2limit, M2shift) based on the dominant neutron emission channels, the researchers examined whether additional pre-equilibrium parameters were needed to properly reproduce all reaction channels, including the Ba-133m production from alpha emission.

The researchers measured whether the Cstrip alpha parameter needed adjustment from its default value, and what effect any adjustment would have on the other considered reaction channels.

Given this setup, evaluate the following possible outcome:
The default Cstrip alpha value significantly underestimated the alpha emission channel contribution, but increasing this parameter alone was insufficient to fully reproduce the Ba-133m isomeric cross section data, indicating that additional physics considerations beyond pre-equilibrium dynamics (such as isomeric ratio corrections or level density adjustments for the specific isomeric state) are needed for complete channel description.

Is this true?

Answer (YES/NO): NO